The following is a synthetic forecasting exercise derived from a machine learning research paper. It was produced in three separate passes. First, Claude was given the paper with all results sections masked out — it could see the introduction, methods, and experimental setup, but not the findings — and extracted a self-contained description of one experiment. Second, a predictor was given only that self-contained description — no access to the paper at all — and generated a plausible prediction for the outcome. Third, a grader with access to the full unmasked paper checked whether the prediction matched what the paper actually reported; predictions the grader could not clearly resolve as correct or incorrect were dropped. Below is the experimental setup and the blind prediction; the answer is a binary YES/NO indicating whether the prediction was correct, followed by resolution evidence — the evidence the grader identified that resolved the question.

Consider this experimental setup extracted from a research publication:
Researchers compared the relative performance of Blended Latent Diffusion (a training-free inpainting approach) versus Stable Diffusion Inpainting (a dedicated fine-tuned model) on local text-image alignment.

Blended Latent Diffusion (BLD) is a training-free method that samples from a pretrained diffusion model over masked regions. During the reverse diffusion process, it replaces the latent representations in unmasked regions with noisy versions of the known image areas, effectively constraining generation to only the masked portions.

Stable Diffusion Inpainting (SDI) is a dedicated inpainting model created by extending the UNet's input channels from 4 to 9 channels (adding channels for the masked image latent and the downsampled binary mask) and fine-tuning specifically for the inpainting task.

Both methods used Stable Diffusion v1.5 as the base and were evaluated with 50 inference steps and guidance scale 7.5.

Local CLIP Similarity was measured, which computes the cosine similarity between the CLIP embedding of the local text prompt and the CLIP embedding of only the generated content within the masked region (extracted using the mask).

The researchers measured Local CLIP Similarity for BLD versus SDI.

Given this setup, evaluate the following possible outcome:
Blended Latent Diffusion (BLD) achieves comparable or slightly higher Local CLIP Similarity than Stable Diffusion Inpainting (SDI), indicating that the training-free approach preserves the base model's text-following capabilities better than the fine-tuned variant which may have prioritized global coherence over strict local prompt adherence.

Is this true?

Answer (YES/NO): NO